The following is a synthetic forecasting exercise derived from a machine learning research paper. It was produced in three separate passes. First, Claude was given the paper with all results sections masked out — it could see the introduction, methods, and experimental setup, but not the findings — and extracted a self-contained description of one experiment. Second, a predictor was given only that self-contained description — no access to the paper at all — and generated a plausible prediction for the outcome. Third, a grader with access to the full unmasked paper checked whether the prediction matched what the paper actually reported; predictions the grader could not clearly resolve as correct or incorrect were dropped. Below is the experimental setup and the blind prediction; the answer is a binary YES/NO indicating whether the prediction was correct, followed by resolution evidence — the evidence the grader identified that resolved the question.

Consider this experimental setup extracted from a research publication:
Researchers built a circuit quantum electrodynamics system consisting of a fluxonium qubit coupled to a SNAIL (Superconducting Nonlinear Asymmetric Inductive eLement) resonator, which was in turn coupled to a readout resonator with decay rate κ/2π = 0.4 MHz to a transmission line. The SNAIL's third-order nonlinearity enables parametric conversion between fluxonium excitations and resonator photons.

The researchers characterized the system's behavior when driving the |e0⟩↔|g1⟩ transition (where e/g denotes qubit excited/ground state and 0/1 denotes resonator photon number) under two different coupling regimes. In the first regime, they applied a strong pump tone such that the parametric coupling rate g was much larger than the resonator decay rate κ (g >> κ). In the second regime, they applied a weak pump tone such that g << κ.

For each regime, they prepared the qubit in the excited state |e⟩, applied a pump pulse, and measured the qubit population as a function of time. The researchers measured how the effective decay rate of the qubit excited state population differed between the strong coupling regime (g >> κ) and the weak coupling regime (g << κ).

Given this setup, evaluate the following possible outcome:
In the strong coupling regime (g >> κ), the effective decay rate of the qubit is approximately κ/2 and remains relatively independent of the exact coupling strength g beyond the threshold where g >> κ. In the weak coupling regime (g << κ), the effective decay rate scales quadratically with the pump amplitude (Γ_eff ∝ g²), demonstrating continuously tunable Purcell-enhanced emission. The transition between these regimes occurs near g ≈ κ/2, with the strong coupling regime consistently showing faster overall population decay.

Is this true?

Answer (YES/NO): NO